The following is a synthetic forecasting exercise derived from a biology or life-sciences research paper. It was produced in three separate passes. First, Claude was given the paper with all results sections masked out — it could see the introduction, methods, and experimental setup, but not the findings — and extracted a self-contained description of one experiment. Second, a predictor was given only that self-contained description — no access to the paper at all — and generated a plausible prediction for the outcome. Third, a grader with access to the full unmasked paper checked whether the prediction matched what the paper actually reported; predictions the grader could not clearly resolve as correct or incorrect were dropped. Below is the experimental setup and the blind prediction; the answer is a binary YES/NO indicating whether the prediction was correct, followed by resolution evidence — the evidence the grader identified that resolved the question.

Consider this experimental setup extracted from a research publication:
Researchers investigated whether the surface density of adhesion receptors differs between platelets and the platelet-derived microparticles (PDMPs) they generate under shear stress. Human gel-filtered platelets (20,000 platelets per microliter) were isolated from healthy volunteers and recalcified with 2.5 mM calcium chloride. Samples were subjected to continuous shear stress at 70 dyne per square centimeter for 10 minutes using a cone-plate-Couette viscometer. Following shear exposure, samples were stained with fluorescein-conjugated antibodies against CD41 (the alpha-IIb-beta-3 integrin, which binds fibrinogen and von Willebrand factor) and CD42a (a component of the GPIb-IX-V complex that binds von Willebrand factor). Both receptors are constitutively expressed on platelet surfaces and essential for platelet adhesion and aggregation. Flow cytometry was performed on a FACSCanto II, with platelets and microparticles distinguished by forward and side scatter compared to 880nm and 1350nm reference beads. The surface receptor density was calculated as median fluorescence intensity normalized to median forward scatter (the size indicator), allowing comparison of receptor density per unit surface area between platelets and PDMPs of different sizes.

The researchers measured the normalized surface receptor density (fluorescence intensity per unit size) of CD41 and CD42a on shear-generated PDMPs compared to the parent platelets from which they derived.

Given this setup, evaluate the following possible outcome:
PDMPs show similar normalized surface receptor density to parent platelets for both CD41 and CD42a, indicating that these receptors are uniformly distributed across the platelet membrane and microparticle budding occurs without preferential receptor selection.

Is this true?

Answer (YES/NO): NO